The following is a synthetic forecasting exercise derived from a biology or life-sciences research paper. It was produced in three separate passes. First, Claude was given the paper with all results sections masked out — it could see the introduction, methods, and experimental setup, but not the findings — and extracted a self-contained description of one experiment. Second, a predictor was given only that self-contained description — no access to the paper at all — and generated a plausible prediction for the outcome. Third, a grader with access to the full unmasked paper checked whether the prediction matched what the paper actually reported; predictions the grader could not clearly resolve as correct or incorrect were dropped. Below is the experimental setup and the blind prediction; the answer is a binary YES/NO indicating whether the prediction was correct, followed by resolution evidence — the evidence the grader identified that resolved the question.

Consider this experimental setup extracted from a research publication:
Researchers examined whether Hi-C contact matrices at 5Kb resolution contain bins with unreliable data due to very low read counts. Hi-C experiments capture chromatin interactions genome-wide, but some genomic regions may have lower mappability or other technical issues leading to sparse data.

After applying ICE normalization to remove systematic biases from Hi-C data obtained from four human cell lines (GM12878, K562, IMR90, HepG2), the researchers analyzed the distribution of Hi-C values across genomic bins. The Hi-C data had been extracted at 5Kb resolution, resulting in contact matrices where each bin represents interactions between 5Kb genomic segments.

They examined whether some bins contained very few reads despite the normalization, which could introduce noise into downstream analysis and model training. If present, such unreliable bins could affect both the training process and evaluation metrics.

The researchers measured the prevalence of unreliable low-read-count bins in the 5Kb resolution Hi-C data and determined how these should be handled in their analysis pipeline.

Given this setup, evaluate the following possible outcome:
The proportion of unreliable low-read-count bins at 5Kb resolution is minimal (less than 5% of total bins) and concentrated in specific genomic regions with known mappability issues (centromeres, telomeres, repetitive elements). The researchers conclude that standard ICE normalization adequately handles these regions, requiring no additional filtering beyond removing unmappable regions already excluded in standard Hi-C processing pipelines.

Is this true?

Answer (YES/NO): NO